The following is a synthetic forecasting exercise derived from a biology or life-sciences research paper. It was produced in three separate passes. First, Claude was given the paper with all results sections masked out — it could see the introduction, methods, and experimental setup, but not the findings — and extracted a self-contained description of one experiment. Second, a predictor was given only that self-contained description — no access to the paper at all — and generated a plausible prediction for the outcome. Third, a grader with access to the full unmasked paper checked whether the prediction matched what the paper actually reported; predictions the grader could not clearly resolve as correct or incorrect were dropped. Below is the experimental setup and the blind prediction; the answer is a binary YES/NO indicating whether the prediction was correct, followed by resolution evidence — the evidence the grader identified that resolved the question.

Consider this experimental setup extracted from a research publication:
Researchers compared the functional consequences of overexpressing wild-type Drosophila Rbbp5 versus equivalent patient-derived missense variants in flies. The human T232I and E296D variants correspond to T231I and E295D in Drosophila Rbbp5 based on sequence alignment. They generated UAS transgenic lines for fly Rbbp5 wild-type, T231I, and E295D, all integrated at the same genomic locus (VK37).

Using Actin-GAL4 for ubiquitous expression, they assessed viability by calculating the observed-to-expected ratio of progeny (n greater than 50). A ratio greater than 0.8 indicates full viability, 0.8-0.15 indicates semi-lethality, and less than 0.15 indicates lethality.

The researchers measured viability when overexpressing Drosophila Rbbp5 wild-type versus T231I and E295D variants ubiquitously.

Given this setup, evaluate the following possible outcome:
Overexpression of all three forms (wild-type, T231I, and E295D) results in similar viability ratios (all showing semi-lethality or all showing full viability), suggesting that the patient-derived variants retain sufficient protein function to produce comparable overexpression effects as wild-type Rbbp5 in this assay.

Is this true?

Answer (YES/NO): NO